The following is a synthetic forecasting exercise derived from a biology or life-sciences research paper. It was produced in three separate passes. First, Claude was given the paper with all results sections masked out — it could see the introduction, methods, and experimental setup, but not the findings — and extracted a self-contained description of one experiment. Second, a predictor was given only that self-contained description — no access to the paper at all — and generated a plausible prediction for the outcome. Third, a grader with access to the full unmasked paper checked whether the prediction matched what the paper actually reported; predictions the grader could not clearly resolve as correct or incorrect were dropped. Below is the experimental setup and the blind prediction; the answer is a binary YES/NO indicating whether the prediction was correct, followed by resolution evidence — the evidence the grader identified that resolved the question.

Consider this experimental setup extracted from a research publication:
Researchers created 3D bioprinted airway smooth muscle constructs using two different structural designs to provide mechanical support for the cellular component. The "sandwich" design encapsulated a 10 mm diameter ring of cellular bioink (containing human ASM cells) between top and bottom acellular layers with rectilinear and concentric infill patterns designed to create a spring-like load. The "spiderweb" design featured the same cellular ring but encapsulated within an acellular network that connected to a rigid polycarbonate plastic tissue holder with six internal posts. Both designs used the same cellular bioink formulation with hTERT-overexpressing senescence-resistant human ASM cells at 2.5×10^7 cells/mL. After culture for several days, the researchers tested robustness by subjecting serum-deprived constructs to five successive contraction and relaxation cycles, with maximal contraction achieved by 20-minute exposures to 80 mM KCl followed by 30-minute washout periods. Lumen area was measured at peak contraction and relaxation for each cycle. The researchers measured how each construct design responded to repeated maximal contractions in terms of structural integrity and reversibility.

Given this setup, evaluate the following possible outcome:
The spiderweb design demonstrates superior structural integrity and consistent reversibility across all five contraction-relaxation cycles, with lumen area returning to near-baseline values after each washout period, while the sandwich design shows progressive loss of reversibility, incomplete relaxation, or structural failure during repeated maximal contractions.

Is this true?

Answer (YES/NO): NO